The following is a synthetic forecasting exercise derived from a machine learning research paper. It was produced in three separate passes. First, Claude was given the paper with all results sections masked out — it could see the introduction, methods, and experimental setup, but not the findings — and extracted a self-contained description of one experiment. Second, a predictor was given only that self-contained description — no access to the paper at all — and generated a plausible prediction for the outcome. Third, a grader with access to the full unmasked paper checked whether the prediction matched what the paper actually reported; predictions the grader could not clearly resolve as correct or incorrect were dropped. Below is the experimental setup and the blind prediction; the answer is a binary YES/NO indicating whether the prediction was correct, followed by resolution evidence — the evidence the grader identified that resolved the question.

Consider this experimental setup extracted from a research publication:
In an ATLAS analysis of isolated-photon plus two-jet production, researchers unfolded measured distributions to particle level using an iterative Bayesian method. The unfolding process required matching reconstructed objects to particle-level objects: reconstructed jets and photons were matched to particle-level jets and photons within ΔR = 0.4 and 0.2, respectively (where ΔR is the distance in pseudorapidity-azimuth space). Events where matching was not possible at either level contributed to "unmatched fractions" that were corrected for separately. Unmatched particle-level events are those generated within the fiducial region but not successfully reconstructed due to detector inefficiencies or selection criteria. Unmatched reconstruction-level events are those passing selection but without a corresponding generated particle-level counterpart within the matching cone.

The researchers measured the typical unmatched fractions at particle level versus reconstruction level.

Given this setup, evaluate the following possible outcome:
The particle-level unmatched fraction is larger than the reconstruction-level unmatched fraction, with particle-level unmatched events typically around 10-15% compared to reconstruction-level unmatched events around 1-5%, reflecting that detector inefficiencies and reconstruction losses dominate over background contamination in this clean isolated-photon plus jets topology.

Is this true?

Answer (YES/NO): NO